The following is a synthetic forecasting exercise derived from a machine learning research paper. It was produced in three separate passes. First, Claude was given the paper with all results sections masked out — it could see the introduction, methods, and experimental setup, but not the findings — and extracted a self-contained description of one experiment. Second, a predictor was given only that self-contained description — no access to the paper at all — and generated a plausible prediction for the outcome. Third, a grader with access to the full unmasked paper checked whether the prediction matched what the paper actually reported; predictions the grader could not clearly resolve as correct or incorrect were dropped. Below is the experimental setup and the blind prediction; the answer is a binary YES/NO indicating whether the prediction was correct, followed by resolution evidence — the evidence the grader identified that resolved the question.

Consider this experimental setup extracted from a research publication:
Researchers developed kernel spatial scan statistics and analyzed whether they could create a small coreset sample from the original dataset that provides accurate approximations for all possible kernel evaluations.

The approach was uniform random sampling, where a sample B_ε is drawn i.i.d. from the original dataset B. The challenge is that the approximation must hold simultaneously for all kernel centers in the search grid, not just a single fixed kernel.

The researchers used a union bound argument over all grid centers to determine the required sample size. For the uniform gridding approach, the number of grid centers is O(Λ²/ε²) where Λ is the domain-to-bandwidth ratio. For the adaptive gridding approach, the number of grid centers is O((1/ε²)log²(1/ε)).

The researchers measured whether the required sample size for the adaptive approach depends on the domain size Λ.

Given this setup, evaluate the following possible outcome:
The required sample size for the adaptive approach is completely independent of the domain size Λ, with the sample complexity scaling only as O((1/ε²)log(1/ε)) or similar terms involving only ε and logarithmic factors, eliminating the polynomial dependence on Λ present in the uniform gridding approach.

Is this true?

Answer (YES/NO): YES